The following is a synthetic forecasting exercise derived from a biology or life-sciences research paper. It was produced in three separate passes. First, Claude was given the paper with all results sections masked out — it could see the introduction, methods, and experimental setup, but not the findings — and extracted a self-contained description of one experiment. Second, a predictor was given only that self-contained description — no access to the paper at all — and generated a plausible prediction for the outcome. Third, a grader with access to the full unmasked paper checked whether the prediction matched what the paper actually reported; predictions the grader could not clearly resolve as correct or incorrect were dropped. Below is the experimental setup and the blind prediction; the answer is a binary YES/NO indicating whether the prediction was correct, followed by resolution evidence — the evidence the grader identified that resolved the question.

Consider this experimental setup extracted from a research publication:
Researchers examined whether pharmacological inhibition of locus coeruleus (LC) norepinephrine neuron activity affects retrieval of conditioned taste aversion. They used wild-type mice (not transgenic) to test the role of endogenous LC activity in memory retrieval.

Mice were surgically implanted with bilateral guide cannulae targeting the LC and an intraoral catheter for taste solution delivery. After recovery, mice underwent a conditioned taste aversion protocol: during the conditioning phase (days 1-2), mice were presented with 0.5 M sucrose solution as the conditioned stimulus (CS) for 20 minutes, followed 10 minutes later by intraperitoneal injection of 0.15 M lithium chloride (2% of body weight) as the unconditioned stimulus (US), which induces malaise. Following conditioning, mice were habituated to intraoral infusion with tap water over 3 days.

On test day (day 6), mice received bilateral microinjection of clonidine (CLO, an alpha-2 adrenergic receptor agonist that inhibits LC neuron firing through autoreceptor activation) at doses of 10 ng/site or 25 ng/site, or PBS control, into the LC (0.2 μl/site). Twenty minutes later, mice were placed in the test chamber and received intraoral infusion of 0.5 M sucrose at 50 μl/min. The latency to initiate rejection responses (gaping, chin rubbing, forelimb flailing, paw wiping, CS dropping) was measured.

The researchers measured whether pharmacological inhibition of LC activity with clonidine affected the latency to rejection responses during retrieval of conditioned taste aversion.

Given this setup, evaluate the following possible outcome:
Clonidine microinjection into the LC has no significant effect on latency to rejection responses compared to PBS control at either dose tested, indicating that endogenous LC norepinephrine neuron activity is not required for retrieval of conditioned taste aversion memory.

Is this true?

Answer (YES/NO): NO